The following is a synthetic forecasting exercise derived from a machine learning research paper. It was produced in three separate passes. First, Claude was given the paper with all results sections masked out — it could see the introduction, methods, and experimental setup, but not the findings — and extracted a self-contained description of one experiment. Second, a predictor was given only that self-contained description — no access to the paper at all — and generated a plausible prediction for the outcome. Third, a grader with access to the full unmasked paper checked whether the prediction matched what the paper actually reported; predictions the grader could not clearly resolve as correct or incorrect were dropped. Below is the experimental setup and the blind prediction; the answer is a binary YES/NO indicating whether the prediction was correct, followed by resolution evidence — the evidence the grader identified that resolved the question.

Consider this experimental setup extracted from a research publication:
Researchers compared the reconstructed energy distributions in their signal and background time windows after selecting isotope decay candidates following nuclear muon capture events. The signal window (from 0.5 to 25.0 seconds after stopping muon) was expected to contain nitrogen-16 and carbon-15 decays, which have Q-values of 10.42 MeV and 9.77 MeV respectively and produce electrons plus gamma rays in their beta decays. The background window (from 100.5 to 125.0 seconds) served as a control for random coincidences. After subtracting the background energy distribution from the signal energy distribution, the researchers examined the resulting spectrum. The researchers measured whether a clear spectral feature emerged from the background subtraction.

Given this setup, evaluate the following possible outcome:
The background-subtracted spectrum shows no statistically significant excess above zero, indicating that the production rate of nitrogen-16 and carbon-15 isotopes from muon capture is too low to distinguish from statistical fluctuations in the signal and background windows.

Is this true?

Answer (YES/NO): NO